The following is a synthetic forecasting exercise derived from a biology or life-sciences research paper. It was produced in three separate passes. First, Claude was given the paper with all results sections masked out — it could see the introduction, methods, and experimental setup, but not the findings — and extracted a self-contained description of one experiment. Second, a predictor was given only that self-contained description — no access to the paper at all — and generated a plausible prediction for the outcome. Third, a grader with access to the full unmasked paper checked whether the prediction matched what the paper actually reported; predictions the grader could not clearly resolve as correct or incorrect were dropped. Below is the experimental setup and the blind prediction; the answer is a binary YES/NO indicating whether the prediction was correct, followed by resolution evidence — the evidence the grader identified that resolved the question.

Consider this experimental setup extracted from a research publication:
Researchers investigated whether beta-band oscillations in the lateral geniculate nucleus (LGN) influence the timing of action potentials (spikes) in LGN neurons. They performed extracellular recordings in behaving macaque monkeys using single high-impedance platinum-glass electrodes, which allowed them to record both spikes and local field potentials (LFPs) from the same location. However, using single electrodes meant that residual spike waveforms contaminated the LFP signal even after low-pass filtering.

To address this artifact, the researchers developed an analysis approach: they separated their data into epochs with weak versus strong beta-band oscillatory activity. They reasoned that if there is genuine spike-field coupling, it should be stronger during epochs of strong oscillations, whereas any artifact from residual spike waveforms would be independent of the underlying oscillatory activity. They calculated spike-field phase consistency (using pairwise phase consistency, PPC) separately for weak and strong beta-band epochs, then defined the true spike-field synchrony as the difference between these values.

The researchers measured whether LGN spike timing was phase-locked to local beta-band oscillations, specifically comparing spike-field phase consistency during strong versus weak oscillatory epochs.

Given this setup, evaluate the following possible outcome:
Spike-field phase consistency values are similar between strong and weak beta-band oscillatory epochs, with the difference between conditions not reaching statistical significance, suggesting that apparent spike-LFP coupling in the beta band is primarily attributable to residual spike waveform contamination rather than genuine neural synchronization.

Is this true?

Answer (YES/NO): NO